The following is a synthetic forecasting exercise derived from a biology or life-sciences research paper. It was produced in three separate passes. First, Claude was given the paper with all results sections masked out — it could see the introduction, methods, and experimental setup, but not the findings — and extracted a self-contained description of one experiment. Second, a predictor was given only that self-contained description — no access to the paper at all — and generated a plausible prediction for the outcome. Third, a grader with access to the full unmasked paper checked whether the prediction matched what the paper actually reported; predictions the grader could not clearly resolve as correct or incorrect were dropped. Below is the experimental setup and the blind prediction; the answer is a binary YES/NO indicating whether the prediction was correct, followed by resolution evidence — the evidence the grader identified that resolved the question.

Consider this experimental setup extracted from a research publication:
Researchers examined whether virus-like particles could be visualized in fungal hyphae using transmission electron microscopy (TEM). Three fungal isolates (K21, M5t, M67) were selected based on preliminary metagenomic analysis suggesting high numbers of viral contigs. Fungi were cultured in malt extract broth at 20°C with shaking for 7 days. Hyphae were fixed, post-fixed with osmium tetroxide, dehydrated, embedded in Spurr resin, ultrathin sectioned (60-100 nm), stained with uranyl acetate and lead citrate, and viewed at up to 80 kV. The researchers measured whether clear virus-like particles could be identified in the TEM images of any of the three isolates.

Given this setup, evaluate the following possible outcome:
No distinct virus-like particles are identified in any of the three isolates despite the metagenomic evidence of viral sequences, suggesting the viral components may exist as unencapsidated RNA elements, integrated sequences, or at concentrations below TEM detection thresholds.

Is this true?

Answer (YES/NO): YES